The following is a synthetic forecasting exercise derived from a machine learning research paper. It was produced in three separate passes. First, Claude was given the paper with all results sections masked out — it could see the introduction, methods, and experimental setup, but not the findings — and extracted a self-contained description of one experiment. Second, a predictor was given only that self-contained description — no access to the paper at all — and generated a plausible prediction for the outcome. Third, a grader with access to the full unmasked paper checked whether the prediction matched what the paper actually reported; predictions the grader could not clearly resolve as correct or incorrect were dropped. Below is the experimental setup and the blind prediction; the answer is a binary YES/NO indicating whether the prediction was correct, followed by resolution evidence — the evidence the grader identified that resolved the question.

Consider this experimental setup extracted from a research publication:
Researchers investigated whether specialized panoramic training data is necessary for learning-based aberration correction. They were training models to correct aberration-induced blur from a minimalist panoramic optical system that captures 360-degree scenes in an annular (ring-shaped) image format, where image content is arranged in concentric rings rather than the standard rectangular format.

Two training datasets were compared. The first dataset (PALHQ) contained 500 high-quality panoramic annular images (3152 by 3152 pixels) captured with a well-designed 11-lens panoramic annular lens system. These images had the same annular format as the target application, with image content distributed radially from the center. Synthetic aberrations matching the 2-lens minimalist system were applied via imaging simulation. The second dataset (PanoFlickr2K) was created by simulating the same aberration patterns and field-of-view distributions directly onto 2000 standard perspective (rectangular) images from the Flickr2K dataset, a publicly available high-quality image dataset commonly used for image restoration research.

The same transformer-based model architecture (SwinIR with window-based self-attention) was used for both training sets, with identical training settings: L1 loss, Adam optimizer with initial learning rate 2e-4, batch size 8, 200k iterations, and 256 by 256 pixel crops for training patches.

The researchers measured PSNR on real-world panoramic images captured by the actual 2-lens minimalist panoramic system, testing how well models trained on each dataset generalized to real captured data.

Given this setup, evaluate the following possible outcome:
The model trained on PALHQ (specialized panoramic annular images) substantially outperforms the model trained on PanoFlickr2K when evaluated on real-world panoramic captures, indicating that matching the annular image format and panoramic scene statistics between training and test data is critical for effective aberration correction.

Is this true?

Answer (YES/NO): YES